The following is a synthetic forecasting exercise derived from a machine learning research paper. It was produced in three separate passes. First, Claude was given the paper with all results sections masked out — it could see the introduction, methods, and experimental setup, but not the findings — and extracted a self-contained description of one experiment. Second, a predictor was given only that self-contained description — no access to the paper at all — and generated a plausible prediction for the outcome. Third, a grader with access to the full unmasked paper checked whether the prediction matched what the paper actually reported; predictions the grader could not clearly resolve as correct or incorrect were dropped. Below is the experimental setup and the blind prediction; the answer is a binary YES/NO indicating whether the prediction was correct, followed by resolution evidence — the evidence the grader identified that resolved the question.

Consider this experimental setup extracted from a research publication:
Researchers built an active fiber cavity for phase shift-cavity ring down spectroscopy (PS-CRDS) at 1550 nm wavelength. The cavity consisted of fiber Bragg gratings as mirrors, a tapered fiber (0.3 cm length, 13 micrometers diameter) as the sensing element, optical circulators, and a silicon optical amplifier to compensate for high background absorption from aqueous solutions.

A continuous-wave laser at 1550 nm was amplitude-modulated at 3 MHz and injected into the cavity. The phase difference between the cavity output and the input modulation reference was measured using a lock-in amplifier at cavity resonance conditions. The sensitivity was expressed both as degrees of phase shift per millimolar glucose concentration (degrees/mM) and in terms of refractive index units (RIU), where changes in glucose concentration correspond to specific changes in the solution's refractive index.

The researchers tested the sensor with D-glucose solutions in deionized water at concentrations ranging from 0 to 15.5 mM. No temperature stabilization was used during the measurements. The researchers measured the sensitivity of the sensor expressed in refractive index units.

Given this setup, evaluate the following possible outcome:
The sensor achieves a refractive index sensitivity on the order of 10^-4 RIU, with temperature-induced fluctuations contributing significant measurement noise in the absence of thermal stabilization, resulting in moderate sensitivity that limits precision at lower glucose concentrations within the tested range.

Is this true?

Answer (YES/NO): YES